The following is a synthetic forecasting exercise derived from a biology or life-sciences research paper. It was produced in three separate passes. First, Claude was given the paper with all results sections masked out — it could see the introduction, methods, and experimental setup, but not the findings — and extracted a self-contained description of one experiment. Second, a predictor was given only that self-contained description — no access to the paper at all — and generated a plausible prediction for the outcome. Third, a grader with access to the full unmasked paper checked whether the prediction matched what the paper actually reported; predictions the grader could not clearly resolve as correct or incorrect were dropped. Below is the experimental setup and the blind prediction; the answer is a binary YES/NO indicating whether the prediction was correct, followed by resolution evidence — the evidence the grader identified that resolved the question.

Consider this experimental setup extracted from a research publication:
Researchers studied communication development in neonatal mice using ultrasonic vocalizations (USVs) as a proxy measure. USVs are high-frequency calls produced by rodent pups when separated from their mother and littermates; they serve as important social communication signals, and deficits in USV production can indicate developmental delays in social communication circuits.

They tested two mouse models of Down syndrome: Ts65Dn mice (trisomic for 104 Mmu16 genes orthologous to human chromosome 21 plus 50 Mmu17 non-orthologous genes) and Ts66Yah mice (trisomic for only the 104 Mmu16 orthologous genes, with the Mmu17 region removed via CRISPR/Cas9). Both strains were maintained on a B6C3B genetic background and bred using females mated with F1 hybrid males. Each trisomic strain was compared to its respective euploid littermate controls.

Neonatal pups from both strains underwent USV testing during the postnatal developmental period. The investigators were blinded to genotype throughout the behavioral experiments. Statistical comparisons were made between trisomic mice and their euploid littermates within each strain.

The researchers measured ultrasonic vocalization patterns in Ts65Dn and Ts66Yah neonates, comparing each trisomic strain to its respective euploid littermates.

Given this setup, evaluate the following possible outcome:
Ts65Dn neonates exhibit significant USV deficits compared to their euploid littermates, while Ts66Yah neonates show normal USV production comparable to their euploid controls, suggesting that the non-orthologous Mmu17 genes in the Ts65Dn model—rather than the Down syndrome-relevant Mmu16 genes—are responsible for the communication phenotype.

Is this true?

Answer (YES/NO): NO